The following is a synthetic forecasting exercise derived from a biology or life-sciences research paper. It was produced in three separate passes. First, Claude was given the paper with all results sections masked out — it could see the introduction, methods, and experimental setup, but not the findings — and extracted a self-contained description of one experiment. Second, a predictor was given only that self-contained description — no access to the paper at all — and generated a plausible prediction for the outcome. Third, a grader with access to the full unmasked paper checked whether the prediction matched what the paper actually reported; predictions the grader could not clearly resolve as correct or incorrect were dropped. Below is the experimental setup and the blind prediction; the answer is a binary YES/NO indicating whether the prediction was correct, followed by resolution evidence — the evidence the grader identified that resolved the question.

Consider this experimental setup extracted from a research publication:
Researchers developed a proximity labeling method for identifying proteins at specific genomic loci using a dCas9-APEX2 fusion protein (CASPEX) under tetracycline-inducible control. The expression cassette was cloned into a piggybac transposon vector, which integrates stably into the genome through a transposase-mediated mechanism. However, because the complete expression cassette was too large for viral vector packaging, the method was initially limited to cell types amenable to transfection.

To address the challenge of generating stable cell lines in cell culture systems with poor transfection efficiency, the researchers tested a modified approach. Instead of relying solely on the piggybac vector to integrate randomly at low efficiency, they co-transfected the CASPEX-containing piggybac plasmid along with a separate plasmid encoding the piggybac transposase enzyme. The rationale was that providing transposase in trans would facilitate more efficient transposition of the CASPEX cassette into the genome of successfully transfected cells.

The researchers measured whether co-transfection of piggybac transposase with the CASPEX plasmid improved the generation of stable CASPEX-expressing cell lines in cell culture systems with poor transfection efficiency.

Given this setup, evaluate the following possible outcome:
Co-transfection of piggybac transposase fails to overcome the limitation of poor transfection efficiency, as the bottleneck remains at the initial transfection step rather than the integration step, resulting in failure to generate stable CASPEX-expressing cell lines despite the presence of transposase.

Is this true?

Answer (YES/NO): NO